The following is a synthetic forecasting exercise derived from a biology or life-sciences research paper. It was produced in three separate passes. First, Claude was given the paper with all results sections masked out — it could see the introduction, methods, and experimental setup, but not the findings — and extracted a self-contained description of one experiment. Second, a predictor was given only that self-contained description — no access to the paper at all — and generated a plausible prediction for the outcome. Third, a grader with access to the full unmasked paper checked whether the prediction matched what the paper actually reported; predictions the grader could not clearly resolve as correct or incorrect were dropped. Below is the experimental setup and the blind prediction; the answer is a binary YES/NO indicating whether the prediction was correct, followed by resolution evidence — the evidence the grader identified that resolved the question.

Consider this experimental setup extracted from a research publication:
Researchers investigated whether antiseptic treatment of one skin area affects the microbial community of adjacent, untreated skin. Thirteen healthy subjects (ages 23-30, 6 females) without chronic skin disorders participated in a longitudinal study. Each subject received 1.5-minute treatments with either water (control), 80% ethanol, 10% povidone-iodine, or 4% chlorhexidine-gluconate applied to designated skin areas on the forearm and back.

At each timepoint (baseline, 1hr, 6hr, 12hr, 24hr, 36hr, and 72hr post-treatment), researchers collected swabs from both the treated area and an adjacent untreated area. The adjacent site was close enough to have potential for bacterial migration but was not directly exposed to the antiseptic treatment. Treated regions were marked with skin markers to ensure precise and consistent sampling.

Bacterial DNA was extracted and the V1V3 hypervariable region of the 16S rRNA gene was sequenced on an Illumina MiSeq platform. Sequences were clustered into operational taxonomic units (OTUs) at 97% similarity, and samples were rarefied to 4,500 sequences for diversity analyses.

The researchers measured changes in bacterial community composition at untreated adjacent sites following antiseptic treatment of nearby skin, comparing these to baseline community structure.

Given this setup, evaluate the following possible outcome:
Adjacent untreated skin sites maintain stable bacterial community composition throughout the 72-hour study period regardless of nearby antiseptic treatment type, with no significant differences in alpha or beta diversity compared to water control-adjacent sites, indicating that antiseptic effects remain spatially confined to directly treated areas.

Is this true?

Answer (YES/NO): YES